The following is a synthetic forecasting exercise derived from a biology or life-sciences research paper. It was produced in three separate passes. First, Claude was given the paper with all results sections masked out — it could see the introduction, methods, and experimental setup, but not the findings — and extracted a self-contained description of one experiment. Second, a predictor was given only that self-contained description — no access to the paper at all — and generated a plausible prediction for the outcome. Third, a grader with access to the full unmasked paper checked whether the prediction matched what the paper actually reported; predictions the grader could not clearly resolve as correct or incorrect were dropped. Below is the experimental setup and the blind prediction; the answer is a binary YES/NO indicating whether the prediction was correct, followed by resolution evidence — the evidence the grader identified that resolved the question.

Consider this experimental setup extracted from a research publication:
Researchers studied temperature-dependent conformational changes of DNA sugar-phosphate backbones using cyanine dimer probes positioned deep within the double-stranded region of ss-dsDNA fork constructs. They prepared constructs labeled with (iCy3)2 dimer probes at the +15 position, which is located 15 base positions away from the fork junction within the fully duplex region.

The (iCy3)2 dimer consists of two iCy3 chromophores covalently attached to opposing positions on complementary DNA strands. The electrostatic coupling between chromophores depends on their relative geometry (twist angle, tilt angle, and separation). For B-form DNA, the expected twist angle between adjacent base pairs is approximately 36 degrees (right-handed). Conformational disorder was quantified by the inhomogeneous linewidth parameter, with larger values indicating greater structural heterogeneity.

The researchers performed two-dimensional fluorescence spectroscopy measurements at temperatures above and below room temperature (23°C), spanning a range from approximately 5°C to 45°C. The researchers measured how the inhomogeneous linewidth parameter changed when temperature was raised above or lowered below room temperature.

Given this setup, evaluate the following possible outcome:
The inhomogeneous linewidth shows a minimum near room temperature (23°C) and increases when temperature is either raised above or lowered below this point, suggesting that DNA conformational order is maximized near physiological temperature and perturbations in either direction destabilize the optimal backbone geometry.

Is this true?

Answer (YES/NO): YES